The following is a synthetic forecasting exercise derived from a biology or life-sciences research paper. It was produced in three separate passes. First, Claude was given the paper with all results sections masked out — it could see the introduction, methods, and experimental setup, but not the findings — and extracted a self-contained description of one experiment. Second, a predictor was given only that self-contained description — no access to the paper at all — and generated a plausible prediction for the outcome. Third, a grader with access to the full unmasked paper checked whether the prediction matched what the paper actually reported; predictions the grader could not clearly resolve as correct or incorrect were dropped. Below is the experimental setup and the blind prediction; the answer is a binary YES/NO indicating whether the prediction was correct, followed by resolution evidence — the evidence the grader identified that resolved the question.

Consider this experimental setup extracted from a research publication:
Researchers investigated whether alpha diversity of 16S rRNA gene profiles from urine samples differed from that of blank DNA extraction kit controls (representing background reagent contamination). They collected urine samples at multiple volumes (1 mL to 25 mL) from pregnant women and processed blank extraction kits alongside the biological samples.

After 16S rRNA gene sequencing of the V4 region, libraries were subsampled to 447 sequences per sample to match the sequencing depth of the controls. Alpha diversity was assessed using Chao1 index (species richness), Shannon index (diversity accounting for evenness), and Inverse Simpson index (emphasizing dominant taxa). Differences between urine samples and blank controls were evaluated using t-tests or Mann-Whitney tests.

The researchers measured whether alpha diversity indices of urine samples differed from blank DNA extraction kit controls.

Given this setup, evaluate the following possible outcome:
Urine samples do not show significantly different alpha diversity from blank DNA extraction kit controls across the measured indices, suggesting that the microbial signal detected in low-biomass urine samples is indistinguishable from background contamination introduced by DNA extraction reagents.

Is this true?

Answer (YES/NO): YES